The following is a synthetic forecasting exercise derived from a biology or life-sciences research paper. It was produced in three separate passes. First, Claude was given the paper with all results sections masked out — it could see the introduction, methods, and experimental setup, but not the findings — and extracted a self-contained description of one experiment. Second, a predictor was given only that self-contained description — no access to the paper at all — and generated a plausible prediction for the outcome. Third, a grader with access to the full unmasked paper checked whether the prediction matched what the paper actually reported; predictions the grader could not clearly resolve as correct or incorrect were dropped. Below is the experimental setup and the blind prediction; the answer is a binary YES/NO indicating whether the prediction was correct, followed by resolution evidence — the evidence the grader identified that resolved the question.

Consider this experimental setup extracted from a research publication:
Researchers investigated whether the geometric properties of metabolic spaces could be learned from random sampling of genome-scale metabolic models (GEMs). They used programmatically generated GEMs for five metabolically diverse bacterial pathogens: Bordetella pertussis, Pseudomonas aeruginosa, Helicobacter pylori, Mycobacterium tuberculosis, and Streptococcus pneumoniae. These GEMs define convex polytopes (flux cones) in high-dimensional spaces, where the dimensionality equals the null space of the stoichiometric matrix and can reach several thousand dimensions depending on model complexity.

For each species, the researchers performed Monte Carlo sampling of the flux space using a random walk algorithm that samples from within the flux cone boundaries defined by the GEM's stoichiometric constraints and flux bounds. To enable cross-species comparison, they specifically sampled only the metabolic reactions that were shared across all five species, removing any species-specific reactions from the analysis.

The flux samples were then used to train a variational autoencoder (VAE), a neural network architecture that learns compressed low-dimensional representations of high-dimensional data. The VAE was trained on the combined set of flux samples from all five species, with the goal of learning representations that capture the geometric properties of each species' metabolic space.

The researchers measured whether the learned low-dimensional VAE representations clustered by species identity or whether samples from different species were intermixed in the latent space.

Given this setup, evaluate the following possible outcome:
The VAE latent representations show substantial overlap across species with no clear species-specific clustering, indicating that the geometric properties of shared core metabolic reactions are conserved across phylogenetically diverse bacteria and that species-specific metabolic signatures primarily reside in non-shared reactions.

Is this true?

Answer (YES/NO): NO